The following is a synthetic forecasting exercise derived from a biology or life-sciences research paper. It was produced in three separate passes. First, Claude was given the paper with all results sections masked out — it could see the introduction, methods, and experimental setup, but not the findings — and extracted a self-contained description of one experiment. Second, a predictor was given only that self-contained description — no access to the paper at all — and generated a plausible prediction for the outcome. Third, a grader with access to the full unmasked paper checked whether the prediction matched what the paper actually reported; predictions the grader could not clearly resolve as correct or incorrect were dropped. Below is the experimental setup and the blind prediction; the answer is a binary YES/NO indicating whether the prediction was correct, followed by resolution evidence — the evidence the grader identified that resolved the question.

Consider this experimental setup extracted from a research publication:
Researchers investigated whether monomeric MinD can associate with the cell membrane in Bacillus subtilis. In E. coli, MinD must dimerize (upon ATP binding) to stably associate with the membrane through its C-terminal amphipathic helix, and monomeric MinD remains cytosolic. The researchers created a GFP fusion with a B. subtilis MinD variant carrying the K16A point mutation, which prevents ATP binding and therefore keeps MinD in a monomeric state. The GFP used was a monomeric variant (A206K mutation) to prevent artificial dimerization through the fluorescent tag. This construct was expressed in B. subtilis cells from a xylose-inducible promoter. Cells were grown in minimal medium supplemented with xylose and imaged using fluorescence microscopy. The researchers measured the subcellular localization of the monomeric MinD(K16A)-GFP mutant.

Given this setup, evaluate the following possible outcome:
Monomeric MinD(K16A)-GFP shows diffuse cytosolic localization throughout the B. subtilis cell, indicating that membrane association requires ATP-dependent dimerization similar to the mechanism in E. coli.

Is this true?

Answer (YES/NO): NO